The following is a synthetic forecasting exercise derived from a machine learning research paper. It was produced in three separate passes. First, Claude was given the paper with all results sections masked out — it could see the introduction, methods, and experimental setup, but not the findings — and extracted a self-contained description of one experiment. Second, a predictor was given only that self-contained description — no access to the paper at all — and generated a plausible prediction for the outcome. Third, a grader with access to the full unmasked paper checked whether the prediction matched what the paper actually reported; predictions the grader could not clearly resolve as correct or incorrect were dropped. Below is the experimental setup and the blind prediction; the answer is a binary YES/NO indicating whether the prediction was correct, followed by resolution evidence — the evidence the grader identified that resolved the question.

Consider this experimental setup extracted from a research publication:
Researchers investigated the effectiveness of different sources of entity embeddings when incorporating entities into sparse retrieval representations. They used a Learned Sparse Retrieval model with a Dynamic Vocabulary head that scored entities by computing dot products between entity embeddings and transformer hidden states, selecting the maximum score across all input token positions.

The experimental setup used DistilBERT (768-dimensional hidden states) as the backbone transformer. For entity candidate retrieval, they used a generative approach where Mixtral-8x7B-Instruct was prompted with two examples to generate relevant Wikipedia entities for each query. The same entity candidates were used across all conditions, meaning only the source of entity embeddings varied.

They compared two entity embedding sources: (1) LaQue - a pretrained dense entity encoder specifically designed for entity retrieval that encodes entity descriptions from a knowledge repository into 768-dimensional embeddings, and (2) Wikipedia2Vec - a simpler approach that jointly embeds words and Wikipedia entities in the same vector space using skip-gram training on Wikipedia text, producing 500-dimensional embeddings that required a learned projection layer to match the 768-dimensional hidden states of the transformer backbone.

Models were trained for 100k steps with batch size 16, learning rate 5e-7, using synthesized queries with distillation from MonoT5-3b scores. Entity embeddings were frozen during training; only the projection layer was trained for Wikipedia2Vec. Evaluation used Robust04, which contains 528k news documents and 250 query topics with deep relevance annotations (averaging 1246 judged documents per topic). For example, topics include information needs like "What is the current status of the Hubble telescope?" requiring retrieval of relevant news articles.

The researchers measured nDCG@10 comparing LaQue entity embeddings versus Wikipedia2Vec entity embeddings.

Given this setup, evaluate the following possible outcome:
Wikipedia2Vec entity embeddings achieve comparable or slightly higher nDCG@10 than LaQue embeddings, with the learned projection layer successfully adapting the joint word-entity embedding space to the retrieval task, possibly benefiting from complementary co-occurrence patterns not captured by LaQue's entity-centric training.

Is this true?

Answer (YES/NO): NO